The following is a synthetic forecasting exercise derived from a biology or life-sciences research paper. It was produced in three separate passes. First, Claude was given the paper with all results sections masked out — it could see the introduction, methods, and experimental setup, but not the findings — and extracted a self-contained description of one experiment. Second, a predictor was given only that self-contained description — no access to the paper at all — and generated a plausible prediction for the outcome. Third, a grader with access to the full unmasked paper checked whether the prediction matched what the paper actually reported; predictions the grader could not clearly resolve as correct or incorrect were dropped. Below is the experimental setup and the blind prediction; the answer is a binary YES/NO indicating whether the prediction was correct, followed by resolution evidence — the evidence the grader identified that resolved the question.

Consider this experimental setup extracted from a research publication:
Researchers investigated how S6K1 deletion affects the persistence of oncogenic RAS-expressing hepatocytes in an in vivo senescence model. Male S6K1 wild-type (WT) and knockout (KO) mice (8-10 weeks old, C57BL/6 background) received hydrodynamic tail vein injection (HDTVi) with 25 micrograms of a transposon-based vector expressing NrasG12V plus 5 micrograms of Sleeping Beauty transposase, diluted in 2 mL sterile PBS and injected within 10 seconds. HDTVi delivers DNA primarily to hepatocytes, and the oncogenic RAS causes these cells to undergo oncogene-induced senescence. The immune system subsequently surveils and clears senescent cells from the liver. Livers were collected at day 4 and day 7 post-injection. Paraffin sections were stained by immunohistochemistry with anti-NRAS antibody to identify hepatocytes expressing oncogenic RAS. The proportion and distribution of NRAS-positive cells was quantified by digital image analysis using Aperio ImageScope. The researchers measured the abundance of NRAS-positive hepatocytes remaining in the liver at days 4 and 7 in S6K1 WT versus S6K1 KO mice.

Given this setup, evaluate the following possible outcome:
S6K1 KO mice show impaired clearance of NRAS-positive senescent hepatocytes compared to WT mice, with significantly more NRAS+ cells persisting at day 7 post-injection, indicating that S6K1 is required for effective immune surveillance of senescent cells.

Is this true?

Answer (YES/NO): YES